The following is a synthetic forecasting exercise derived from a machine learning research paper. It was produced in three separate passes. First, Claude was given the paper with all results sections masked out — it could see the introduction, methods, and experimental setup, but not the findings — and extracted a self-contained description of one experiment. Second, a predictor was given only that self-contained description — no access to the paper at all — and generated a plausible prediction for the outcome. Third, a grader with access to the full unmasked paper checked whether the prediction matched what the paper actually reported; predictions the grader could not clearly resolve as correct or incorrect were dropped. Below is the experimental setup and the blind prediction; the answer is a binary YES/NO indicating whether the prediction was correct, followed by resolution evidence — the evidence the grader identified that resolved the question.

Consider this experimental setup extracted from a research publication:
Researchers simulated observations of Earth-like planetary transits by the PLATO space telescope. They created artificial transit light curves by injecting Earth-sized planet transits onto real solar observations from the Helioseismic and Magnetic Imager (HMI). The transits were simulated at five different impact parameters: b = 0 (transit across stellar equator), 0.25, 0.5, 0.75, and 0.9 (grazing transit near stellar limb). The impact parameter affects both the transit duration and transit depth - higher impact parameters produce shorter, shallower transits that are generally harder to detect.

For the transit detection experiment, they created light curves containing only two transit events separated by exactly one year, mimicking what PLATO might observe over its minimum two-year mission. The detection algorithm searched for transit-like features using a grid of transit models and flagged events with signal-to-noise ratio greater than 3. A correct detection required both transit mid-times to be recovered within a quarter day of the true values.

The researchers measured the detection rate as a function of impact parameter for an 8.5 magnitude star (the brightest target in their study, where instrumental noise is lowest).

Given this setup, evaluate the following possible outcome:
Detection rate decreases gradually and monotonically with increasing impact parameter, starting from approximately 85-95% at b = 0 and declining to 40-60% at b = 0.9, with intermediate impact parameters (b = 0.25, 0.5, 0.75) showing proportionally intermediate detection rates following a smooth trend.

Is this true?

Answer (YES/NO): NO